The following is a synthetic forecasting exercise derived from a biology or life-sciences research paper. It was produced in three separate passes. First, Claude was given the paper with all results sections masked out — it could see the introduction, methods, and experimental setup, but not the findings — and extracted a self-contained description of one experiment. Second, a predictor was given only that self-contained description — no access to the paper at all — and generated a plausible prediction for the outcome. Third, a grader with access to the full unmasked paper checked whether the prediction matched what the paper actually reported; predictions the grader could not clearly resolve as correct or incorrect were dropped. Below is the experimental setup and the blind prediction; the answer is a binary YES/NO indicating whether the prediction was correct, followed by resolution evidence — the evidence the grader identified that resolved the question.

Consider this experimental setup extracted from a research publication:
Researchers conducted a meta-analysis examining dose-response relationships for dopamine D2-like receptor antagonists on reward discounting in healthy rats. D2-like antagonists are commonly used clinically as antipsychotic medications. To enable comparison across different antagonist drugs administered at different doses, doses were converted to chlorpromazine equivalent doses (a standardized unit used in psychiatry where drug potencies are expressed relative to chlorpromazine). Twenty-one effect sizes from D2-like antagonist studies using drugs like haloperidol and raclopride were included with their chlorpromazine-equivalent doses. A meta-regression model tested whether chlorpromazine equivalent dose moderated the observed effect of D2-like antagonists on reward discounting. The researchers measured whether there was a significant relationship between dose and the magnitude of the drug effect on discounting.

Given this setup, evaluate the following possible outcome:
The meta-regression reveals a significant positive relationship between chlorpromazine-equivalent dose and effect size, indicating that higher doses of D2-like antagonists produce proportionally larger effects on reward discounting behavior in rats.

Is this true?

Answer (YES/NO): NO